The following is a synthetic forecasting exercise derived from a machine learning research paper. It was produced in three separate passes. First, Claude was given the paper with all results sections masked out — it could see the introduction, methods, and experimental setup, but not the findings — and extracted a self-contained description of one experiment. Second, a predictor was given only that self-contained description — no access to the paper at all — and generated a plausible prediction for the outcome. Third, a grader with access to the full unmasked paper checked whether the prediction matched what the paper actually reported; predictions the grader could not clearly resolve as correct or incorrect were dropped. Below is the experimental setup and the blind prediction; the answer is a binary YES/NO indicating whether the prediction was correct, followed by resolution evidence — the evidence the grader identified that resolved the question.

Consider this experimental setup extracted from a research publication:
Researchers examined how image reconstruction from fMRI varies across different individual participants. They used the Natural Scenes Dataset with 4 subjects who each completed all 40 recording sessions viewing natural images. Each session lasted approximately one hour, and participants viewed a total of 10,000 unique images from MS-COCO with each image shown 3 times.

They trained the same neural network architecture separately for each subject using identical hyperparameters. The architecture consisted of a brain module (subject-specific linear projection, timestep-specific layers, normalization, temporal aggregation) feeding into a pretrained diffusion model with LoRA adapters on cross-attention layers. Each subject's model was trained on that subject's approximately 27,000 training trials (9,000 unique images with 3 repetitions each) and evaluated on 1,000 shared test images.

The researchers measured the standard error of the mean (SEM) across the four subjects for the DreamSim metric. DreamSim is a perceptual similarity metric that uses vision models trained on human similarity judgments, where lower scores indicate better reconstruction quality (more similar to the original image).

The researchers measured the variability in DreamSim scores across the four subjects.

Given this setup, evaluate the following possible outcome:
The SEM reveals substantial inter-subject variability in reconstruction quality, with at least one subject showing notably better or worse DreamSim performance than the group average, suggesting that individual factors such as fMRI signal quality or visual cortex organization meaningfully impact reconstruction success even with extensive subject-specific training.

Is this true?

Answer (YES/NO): NO